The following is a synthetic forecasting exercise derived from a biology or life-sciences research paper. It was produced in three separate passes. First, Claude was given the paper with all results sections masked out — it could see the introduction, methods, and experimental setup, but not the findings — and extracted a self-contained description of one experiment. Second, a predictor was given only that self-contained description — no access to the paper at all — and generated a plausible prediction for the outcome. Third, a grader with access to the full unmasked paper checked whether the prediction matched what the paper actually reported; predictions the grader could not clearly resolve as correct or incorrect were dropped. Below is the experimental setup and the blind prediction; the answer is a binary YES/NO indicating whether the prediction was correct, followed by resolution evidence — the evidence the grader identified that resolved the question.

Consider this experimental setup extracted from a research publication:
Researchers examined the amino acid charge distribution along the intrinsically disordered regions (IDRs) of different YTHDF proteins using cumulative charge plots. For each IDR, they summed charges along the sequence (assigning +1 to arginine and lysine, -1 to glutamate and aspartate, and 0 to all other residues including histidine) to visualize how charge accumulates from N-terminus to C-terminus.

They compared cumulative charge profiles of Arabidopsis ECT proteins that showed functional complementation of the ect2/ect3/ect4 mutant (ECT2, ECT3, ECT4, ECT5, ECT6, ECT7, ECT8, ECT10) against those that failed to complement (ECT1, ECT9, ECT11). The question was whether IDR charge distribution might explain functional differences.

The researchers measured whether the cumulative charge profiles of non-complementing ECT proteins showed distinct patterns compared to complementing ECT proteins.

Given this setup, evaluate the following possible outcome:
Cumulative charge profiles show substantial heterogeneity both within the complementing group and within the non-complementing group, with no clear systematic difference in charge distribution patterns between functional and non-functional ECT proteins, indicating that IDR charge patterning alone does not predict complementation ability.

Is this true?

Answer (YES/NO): NO